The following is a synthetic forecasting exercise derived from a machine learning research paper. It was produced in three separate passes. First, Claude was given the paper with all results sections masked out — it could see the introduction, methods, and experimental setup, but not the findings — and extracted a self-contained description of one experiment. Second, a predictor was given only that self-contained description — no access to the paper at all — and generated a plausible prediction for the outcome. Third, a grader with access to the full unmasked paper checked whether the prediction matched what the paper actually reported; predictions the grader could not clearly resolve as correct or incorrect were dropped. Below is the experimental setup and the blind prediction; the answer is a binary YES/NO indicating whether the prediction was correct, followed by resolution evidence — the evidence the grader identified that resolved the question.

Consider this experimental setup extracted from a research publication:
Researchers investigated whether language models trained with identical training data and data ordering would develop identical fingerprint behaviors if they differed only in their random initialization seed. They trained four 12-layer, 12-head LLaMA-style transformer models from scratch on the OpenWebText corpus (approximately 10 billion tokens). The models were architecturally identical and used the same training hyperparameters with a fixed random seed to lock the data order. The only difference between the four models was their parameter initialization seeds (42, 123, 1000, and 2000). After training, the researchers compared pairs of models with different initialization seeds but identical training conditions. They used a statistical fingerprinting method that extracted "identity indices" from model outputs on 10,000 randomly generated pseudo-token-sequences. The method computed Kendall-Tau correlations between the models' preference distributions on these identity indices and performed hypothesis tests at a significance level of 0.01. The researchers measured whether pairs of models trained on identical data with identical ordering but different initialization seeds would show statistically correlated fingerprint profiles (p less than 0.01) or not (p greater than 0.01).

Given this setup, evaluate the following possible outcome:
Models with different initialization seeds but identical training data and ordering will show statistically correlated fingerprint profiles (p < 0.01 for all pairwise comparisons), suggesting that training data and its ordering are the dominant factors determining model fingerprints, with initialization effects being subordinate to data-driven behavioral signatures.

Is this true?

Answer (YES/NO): NO